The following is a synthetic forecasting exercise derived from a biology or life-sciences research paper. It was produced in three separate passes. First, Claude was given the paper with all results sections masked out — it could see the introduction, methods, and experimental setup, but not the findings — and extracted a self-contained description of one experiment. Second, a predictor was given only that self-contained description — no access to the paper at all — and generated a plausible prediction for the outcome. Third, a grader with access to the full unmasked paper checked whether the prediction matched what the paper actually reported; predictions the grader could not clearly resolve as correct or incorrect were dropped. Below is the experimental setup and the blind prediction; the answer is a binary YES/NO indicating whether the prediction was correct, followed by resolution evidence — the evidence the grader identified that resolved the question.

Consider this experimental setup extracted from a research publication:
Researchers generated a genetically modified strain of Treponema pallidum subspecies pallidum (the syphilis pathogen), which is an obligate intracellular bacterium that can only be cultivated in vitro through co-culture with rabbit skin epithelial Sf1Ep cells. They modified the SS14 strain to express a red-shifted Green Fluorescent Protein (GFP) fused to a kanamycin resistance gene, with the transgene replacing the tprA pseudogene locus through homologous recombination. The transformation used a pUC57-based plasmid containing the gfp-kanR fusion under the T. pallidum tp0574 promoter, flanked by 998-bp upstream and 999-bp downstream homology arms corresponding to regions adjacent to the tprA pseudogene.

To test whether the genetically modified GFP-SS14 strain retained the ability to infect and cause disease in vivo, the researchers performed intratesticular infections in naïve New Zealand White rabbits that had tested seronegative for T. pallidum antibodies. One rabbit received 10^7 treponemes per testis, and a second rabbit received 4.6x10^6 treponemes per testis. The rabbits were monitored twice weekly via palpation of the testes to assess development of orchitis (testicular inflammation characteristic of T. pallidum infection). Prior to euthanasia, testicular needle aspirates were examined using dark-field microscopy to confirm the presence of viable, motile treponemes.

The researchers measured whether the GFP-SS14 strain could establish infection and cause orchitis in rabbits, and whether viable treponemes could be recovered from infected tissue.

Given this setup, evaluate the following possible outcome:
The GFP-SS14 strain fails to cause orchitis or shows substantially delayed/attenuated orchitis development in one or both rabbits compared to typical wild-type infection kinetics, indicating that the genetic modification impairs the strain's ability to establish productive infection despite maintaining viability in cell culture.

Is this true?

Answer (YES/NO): NO